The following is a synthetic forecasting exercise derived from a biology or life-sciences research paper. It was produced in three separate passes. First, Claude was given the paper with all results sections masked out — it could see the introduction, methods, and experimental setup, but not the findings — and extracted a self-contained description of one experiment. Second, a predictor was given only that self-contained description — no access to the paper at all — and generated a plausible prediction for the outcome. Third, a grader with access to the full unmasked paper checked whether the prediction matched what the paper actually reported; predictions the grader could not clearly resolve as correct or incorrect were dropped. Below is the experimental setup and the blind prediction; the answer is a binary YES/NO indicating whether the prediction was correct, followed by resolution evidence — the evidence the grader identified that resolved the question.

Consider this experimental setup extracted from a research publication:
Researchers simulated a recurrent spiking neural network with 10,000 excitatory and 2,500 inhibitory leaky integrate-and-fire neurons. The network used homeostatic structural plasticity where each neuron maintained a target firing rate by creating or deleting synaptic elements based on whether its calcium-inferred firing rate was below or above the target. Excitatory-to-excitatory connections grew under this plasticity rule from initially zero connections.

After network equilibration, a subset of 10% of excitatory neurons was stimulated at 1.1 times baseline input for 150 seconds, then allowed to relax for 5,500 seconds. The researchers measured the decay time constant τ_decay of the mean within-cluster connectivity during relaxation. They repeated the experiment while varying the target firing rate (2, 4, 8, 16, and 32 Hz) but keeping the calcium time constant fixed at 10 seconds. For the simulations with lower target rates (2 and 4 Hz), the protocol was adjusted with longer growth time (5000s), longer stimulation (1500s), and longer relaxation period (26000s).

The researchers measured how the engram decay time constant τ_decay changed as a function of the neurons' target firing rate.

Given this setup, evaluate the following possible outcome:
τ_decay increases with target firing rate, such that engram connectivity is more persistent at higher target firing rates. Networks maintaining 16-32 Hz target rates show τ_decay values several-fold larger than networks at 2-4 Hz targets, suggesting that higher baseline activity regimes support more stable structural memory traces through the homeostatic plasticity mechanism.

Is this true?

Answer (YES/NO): NO